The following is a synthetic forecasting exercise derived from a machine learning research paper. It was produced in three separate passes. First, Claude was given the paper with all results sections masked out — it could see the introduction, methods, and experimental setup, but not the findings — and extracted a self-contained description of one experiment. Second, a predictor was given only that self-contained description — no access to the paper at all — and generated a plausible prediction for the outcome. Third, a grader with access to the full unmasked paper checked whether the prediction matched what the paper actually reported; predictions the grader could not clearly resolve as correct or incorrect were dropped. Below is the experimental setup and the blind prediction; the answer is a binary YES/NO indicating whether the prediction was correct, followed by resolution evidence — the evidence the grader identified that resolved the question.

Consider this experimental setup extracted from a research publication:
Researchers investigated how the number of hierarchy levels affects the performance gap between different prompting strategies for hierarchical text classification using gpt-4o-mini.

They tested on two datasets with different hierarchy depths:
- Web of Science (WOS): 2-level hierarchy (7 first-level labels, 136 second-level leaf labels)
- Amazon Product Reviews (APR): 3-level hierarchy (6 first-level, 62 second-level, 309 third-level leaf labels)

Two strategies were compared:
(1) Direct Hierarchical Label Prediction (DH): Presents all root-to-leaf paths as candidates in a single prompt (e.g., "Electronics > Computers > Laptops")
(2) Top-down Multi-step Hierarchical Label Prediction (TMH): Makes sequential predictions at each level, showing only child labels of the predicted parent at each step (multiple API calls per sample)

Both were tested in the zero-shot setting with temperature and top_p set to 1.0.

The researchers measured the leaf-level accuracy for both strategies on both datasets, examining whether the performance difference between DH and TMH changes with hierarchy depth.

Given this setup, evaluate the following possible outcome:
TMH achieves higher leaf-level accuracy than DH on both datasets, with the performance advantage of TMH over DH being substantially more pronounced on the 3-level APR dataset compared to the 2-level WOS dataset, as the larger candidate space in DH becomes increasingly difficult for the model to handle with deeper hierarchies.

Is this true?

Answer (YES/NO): NO